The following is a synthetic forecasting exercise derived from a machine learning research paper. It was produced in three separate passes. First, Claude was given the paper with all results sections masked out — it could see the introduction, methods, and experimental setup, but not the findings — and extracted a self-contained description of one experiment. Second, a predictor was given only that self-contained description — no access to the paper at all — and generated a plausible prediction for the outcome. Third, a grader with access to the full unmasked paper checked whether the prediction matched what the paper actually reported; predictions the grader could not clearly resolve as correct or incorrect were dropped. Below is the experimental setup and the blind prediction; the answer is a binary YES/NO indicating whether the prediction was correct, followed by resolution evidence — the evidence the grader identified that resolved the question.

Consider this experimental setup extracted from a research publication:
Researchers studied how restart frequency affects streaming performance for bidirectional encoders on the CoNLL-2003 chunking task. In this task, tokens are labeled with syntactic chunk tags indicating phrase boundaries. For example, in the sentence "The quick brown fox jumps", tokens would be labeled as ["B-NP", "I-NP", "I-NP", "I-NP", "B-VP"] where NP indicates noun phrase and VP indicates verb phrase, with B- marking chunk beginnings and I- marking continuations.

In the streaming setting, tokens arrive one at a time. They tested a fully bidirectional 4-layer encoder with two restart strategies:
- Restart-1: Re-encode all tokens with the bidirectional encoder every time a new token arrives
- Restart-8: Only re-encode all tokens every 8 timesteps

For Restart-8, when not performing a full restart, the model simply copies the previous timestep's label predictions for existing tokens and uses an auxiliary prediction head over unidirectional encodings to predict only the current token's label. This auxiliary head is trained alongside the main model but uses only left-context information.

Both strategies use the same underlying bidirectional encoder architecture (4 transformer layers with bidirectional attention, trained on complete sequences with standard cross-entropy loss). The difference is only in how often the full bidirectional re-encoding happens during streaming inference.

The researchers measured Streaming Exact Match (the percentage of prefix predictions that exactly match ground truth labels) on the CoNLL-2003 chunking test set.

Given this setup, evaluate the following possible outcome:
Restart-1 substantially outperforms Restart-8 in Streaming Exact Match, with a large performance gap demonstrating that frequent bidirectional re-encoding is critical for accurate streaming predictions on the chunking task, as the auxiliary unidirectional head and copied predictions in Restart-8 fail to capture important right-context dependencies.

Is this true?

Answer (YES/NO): YES